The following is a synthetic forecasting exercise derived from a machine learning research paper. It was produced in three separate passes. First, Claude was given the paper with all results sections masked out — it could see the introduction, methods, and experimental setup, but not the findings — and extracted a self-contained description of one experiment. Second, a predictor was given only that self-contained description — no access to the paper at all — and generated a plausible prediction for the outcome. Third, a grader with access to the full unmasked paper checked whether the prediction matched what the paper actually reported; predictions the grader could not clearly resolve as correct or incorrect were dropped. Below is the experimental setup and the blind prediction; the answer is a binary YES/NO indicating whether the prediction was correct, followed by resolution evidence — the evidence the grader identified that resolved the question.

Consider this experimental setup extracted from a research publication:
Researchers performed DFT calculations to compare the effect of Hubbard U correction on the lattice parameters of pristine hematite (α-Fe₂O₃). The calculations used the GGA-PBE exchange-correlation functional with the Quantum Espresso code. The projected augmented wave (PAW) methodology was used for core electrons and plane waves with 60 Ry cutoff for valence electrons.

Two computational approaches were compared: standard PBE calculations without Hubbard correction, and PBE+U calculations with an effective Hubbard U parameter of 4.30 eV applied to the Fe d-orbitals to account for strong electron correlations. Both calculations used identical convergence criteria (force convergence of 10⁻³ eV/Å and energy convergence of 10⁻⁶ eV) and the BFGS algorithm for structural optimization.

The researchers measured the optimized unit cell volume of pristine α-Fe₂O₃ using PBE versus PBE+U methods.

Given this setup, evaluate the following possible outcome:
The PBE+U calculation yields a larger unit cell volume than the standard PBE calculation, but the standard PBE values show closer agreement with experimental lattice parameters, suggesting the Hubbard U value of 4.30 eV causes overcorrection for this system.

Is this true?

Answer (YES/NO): NO